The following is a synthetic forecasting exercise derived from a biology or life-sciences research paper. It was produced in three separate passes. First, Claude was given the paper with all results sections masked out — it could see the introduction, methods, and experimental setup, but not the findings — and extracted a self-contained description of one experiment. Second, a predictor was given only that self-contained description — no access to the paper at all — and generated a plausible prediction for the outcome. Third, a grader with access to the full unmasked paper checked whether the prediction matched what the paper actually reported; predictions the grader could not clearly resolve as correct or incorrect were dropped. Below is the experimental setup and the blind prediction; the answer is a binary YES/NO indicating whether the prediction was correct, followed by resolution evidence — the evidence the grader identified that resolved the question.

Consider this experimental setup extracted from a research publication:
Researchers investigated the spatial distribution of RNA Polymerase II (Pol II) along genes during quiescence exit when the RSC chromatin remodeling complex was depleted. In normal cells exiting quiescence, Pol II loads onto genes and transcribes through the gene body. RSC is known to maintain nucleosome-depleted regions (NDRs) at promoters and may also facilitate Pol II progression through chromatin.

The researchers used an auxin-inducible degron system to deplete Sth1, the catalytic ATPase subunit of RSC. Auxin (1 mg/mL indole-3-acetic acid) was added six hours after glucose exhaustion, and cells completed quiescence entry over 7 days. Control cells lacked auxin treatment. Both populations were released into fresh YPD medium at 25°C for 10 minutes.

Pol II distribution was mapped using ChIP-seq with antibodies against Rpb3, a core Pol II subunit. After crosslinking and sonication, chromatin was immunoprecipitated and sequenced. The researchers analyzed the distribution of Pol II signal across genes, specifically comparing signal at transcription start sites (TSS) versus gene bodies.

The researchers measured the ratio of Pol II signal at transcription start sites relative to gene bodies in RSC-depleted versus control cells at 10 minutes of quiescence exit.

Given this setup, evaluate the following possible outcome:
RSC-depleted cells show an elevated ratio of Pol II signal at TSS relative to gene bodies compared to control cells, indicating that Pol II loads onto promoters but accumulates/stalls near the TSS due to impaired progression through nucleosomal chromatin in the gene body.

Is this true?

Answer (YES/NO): YES